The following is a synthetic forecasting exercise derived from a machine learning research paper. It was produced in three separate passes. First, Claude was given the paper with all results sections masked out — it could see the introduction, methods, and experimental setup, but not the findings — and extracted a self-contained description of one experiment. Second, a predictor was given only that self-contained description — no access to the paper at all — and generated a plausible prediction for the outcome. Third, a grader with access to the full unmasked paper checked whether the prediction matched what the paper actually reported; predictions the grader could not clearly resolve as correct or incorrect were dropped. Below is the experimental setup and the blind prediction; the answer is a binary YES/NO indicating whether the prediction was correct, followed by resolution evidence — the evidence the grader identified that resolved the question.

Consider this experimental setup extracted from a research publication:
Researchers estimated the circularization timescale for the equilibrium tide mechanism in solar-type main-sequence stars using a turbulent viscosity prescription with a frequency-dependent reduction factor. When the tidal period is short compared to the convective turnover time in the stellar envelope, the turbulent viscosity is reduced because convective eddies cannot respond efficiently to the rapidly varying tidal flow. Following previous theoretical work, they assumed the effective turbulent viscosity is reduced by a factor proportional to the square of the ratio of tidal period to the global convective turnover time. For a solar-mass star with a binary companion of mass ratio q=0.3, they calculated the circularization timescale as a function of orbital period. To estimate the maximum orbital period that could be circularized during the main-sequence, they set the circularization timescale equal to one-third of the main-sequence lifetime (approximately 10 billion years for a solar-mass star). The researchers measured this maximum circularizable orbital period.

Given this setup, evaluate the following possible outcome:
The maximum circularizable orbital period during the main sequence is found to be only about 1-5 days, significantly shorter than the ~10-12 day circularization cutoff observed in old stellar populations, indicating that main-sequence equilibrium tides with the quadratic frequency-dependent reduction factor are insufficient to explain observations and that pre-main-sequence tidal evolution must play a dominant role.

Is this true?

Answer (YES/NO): YES